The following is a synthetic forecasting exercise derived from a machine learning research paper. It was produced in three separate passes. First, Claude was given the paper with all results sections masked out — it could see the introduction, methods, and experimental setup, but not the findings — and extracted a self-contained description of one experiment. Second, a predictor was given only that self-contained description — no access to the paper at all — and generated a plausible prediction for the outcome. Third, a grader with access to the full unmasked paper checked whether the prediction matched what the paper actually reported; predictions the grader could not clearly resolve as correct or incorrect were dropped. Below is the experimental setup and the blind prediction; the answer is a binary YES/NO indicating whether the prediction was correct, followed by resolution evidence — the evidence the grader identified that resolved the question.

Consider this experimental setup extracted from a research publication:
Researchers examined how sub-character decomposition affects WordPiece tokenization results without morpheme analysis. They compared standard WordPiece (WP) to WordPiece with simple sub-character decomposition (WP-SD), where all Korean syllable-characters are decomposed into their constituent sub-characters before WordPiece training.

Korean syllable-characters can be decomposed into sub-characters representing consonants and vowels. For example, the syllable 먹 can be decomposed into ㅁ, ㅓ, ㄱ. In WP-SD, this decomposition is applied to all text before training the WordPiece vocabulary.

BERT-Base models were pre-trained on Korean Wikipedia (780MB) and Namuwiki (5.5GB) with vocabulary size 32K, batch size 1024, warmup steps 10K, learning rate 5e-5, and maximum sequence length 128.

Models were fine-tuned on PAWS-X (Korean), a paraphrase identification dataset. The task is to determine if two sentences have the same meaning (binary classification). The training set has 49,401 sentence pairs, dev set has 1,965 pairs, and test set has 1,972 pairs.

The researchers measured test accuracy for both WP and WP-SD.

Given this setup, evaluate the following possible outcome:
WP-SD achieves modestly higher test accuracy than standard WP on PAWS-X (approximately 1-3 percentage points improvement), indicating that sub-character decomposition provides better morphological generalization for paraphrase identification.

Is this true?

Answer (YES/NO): YES